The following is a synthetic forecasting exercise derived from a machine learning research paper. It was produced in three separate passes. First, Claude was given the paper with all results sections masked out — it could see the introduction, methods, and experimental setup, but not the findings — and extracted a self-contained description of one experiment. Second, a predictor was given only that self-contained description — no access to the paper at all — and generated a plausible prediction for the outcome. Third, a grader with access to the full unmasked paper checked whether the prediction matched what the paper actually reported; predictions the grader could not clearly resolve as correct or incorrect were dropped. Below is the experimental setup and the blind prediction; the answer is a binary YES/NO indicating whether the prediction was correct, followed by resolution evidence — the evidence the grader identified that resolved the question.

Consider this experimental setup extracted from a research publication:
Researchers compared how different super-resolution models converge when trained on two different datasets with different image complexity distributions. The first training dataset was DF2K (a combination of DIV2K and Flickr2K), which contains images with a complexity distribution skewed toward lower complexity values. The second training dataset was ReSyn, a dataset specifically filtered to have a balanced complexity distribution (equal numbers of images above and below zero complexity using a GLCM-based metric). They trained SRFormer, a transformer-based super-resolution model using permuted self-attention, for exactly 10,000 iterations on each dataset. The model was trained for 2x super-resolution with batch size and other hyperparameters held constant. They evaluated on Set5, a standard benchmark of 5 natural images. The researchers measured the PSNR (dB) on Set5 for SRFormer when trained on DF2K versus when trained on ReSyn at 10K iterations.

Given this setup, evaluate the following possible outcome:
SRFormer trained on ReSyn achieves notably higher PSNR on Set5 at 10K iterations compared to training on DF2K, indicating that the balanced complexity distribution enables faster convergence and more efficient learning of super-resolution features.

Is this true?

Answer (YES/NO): YES